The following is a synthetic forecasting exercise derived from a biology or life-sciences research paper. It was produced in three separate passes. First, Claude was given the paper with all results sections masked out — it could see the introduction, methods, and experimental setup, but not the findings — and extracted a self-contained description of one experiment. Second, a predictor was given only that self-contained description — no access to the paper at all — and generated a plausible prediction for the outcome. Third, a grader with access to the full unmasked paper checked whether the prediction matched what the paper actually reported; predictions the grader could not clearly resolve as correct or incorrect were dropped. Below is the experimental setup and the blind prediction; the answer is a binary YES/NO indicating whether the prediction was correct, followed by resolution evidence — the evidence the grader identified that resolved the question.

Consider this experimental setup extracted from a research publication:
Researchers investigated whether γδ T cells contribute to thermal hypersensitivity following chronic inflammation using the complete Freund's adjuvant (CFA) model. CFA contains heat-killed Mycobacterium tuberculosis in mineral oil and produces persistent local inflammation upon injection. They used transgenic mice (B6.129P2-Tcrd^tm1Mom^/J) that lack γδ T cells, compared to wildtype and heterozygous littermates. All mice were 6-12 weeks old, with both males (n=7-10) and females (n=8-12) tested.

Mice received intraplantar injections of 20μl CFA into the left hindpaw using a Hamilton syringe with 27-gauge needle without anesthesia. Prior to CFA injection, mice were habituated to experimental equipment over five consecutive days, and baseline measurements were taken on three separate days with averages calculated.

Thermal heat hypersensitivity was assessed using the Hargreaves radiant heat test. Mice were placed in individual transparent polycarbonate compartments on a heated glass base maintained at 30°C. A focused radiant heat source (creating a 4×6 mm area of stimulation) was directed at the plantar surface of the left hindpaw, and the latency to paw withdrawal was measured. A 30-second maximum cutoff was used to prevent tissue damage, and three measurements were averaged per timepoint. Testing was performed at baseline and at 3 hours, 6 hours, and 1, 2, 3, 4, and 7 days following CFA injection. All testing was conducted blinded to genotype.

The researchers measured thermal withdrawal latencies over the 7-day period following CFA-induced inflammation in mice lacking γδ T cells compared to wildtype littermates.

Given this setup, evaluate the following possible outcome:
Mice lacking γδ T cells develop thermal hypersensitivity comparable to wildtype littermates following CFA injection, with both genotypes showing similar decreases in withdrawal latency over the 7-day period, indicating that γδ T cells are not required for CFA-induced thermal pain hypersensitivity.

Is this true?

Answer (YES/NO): YES